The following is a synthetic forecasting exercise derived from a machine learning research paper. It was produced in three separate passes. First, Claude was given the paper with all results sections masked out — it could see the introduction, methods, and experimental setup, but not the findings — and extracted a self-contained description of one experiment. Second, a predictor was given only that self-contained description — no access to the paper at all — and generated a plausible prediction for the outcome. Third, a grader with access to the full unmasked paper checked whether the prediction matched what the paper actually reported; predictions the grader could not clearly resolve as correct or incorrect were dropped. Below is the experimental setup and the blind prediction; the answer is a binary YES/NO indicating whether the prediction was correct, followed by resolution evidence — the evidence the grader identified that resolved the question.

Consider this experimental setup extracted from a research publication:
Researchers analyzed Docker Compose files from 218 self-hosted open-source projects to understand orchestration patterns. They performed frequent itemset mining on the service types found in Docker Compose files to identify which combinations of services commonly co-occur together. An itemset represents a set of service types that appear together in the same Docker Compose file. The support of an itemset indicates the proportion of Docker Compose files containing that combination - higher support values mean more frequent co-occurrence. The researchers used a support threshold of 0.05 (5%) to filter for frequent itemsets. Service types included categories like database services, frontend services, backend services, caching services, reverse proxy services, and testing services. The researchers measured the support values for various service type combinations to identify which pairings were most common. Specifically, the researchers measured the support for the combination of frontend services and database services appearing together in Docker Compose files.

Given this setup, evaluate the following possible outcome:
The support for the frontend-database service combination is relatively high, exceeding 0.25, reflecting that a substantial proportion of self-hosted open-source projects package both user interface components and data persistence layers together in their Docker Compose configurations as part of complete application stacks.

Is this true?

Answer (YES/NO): YES